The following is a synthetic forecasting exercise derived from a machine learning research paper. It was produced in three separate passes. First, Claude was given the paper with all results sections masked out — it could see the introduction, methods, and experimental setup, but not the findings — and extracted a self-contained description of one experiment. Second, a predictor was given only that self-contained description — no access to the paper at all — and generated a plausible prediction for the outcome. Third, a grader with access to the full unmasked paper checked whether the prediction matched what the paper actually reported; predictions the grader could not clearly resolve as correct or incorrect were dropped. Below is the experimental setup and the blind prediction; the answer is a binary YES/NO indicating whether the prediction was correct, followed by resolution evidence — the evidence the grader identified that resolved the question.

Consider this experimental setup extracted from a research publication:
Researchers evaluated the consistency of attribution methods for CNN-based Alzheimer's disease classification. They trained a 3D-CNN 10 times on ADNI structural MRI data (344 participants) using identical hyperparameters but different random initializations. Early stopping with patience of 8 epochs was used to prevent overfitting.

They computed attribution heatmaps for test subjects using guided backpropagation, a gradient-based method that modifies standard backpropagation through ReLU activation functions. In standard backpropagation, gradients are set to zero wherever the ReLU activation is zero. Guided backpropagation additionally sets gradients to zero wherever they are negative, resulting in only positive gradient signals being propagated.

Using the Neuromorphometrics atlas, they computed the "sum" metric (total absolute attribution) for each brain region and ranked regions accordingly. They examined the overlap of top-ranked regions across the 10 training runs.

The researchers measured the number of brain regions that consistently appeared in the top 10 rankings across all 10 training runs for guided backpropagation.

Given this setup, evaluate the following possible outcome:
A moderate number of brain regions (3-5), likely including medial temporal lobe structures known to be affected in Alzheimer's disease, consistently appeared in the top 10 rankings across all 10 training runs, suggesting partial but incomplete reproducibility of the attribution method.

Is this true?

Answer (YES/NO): NO